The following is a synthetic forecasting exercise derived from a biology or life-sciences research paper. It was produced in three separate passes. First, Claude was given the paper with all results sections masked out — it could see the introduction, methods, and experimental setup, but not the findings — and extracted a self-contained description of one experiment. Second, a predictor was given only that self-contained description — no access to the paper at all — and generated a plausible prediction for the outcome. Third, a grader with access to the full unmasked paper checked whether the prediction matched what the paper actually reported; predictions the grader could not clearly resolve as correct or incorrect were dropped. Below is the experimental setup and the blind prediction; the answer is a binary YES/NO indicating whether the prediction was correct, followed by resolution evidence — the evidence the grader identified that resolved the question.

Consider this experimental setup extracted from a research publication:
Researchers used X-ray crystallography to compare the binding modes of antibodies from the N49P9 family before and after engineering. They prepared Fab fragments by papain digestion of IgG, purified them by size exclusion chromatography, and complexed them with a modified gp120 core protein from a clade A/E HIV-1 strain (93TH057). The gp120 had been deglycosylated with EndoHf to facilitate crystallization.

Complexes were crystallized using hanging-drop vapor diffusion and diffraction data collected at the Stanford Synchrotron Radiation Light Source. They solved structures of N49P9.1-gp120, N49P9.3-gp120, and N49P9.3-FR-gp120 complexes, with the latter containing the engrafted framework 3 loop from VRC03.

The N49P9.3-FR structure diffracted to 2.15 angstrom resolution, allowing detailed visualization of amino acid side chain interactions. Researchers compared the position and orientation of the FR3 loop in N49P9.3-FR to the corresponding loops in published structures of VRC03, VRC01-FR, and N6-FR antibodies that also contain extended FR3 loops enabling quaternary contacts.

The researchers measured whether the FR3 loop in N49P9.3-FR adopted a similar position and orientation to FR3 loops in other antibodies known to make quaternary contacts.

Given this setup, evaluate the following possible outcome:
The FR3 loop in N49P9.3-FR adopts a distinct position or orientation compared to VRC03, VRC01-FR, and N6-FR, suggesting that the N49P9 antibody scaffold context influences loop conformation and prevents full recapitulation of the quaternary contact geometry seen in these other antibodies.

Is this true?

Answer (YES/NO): NO